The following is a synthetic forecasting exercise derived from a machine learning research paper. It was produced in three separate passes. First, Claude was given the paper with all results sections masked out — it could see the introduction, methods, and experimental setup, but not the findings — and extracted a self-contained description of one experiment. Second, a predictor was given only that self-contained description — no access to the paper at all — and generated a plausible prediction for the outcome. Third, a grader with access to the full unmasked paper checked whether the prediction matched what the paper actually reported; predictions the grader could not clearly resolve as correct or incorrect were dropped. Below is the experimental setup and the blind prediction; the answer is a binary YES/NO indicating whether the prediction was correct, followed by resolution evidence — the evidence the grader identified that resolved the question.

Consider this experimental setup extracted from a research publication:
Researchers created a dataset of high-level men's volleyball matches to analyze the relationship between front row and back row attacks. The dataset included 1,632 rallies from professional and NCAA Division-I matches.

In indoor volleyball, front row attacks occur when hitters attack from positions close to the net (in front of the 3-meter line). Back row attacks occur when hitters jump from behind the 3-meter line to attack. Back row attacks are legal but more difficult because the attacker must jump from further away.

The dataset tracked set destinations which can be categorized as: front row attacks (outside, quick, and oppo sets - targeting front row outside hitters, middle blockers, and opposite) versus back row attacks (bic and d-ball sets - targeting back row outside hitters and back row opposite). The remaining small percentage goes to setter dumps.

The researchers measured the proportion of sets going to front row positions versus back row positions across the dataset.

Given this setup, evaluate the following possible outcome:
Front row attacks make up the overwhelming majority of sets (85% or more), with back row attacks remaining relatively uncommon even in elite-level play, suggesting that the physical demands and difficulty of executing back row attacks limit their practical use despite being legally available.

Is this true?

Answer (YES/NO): NO